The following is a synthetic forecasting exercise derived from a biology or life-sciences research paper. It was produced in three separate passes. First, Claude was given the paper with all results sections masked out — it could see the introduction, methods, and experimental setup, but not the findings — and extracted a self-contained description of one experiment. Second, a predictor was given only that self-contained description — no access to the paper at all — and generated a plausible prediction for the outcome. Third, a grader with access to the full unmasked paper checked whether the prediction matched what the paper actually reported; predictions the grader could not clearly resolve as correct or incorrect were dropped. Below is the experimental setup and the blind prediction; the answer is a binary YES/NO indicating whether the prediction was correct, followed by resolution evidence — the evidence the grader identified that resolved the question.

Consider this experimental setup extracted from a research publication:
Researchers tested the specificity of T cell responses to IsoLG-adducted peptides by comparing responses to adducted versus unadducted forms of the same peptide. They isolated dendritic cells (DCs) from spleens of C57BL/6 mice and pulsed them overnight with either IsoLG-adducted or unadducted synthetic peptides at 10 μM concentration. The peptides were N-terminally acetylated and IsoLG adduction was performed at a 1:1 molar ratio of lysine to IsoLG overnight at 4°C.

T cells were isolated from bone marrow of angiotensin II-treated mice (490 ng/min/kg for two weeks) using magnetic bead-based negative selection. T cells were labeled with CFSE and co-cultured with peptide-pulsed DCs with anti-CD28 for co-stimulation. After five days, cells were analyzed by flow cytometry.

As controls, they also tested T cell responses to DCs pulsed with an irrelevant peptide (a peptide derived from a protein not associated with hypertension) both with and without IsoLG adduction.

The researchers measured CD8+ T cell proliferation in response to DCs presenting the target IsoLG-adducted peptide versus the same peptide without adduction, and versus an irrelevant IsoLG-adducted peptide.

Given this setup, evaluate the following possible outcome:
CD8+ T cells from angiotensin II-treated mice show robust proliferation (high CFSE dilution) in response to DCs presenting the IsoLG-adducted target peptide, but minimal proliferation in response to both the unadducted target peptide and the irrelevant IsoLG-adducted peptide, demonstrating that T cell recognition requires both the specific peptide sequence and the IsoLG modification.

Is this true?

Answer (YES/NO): YES